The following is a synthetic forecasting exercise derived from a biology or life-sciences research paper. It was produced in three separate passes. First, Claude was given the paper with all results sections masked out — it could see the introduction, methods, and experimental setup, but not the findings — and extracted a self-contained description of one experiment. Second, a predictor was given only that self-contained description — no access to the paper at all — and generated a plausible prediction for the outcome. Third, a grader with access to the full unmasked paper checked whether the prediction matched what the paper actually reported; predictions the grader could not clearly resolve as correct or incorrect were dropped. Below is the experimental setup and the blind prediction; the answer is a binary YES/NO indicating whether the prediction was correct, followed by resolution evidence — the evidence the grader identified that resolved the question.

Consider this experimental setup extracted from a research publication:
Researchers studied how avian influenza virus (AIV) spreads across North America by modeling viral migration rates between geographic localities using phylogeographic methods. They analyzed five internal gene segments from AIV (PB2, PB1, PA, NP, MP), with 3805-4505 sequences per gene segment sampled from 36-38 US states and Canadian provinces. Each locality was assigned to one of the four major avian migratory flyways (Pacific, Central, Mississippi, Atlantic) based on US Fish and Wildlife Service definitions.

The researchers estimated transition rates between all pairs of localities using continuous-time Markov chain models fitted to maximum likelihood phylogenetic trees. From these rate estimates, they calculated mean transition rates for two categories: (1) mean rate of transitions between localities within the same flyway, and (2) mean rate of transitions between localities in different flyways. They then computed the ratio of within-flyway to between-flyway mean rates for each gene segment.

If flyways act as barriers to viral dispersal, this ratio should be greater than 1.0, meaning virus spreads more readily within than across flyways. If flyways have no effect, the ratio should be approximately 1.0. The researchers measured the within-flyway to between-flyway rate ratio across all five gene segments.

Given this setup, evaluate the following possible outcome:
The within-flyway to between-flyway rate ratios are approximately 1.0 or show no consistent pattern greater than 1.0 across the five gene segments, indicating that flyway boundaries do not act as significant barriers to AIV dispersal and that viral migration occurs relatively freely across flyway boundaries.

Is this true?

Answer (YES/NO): NO